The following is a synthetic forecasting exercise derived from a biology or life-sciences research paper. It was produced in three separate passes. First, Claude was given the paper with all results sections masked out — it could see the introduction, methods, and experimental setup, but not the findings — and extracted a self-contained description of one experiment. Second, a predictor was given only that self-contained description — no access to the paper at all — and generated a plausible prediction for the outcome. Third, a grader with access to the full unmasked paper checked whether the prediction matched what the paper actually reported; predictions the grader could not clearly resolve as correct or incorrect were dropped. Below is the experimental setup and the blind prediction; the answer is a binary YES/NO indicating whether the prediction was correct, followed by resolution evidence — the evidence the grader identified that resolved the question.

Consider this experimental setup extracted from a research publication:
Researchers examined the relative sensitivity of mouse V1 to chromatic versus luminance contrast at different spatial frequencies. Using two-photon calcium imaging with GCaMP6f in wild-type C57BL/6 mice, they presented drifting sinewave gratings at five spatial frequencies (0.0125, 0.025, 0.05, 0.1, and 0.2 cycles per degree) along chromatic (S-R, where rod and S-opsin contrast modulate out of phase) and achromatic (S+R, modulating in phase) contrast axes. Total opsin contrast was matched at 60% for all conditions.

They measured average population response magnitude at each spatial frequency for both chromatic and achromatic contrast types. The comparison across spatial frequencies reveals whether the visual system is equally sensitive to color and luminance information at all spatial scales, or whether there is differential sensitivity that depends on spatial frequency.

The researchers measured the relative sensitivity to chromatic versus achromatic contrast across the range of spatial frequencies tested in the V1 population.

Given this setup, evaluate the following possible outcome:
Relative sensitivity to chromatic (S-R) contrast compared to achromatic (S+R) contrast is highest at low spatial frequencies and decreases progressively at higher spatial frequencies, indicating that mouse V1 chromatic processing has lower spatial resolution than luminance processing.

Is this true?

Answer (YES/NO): YES